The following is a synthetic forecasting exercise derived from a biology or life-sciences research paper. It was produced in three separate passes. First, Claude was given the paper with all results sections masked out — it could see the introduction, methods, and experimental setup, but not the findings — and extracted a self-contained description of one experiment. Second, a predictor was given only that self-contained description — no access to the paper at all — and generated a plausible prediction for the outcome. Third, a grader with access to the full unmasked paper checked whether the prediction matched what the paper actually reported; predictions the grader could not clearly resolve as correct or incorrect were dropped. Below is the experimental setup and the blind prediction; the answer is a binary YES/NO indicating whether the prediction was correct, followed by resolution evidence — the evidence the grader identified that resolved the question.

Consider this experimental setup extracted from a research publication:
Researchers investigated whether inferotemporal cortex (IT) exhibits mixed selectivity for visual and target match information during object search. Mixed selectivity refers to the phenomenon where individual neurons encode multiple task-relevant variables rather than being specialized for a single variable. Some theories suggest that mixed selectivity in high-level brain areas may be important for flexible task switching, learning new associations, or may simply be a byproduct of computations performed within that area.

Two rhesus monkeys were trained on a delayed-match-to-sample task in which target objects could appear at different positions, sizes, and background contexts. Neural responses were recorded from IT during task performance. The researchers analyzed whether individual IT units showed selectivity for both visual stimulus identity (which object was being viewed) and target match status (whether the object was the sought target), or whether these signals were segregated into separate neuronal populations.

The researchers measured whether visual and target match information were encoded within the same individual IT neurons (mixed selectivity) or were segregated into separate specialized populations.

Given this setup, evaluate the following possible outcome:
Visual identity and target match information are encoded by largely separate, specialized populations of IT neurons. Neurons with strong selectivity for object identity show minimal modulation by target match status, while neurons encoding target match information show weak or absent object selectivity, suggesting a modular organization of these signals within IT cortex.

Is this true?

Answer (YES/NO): NO